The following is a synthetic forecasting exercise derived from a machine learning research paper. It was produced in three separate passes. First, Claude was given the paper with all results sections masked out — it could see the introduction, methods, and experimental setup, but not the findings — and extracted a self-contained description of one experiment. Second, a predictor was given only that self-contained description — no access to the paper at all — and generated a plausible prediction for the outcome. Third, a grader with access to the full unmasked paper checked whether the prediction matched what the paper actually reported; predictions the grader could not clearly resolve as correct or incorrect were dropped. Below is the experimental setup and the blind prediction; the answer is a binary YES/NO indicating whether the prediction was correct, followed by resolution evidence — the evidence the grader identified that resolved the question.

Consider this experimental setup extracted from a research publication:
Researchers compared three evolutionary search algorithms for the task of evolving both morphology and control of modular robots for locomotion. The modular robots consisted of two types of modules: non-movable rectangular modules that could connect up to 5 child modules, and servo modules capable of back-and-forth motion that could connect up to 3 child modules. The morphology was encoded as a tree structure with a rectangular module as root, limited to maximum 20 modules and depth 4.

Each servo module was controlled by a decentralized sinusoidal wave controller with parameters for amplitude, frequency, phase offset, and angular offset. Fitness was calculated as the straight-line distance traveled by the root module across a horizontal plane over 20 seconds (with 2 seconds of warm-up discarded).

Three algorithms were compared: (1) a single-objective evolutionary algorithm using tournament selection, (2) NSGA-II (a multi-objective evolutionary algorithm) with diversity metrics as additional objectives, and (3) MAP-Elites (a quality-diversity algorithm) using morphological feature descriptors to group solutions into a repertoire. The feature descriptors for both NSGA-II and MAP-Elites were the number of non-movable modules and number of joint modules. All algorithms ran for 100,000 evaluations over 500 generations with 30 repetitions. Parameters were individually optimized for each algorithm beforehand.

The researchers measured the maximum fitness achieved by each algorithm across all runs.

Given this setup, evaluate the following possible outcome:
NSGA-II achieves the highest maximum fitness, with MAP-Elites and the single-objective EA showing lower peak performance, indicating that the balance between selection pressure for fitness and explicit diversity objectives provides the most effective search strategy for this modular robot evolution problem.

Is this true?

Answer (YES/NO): NO